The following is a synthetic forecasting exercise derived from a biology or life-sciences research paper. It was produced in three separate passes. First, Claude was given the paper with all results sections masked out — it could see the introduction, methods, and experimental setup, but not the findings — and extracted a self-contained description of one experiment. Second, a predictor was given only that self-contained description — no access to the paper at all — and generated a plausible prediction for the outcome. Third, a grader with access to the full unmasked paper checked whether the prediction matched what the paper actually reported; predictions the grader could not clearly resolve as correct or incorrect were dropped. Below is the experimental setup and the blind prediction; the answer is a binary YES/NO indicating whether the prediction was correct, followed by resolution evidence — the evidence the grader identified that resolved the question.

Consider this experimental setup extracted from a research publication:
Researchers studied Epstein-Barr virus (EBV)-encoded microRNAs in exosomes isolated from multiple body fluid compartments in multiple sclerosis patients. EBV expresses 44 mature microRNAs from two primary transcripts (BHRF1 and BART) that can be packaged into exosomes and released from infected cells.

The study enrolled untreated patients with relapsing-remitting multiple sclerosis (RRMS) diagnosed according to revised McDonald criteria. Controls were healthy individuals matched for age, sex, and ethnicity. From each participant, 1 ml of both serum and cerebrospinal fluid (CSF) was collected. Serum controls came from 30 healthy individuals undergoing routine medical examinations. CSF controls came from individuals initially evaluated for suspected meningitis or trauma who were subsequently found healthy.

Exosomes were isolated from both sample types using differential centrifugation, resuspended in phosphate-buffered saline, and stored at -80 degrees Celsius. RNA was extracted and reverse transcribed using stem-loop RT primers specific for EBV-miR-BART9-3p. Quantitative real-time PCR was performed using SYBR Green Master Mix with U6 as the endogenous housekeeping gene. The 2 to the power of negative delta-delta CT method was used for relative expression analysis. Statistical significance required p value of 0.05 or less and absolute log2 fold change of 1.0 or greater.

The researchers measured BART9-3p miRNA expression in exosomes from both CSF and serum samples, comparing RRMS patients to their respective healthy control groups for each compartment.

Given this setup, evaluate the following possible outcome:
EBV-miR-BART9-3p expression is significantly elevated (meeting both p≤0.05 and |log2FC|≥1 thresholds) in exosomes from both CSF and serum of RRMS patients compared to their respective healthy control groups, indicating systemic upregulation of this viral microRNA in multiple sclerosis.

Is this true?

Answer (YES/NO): NO